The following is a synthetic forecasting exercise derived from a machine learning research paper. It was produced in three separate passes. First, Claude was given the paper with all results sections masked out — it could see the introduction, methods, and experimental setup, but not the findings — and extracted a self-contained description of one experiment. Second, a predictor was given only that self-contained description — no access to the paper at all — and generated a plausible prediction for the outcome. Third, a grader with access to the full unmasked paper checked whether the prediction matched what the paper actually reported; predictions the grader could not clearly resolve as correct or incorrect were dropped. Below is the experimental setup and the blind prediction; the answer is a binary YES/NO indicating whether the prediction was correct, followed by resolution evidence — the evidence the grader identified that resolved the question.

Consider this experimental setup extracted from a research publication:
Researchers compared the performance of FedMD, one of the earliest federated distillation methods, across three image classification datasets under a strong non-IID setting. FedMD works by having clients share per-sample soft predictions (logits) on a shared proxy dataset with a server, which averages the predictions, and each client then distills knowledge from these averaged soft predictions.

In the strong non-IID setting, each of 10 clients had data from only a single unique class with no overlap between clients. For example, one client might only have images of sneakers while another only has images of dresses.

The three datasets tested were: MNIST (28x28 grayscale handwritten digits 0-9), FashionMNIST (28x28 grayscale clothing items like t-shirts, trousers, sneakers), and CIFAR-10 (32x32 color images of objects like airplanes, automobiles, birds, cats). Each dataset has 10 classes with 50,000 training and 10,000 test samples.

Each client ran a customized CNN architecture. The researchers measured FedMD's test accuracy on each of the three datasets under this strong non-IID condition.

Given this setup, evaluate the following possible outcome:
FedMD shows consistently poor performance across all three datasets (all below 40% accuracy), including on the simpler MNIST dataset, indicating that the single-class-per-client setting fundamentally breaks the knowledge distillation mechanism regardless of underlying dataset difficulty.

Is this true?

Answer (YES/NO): NO